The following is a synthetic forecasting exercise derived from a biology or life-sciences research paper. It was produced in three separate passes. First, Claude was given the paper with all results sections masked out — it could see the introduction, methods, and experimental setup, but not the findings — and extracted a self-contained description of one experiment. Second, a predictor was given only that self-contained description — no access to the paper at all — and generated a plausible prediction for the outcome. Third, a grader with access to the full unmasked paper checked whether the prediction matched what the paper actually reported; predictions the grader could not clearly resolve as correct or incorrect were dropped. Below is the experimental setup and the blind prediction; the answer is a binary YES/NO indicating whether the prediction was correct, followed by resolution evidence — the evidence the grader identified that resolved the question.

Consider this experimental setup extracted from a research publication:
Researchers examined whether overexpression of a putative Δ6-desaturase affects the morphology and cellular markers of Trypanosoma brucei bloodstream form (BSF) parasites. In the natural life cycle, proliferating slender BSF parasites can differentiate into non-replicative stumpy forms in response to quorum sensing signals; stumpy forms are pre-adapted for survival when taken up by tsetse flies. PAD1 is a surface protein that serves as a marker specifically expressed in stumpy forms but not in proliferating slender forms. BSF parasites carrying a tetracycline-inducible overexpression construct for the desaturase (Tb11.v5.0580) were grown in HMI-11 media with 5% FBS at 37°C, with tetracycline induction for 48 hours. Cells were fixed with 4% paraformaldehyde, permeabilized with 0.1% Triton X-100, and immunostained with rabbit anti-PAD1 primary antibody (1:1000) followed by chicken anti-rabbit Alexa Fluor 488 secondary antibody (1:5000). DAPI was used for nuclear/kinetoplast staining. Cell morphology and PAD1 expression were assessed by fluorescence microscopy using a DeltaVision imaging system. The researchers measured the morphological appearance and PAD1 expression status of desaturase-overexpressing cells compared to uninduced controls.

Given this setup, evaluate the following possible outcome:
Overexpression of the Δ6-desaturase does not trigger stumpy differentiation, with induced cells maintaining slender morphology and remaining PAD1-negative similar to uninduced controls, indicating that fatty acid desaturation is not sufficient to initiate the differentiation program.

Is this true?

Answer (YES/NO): NO